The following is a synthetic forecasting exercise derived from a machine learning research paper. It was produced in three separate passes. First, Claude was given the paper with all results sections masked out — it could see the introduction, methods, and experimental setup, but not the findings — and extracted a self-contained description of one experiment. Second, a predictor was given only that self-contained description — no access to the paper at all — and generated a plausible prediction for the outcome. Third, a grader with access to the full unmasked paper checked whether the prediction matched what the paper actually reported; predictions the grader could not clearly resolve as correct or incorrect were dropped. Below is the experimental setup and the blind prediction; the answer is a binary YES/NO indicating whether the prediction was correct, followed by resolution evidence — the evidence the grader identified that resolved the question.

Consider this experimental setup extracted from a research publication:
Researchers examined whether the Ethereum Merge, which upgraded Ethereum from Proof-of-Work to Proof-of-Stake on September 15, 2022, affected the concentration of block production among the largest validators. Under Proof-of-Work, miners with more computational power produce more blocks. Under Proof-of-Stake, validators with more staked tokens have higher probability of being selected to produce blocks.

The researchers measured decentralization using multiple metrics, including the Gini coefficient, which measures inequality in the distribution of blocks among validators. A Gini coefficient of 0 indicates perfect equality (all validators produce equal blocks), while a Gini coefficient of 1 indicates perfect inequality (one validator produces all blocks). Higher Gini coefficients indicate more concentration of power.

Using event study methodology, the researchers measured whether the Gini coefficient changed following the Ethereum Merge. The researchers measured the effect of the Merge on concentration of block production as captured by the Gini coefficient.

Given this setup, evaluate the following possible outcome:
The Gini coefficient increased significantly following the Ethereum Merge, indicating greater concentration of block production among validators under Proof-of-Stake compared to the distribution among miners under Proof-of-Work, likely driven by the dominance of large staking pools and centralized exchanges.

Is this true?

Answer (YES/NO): YES